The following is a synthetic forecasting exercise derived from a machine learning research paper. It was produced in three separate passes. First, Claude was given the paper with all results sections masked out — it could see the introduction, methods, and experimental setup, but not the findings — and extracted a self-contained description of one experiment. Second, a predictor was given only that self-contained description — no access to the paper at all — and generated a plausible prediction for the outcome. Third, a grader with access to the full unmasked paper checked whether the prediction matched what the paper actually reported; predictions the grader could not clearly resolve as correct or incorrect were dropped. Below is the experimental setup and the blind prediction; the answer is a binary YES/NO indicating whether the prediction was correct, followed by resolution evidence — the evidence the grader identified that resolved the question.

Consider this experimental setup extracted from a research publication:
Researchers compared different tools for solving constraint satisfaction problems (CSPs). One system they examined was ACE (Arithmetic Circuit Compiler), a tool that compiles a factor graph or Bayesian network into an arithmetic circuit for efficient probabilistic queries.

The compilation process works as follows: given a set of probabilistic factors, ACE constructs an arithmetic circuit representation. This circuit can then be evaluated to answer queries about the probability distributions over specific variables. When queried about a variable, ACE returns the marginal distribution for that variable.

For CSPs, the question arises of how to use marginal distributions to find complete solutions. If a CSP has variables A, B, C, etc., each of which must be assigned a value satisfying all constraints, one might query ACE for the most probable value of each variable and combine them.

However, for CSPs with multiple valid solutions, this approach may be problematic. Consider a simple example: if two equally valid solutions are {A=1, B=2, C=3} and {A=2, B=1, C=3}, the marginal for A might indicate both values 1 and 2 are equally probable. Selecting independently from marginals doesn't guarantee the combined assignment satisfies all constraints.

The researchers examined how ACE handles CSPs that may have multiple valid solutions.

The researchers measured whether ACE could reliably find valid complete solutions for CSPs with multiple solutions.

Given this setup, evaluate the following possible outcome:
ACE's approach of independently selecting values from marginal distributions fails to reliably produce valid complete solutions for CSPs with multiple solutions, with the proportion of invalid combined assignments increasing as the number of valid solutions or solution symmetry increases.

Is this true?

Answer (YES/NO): NO